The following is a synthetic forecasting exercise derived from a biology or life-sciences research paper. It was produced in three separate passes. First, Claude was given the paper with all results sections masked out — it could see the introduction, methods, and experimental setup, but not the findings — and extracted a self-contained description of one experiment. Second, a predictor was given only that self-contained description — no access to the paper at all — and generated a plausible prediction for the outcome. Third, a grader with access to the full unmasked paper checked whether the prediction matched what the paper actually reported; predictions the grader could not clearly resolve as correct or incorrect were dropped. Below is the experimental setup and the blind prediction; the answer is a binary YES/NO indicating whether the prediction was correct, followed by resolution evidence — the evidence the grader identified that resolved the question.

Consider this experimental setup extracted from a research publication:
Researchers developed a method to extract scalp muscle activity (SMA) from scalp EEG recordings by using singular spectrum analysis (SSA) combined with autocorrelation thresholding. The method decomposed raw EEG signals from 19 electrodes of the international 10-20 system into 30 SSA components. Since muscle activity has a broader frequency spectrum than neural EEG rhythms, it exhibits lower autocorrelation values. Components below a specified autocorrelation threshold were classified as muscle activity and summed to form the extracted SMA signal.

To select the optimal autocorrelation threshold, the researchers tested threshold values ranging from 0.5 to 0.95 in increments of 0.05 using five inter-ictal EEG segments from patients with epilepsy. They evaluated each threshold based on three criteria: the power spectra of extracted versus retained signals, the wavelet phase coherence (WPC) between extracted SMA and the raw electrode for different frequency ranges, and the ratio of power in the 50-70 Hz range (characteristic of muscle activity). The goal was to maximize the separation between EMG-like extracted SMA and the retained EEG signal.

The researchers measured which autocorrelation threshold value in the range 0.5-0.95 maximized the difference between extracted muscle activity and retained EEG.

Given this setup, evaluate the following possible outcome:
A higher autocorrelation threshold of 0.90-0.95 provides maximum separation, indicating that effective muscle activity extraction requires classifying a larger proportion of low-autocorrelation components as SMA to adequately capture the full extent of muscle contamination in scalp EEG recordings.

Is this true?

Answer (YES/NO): NO